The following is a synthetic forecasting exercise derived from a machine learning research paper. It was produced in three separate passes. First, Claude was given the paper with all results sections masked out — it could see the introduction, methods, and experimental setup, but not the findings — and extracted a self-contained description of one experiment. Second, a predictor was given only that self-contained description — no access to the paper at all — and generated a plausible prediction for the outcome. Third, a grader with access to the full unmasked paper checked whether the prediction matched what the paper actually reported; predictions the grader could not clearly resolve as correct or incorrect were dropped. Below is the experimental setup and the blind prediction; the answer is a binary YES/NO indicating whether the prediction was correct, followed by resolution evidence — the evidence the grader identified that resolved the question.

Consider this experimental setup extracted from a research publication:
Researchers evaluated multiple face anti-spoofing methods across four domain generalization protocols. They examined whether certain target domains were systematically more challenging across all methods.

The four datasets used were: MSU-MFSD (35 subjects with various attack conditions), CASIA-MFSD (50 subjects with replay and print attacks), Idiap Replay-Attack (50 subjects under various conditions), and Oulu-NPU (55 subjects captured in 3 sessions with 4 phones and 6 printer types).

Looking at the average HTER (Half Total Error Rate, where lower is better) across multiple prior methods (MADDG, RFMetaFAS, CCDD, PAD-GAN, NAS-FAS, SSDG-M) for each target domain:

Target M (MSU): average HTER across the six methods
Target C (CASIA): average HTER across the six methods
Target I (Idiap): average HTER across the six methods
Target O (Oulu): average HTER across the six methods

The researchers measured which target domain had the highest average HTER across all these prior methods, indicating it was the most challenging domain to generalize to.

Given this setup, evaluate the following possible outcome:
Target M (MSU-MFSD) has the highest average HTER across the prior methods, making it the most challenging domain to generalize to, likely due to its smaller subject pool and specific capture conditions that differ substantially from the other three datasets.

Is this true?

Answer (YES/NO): NO